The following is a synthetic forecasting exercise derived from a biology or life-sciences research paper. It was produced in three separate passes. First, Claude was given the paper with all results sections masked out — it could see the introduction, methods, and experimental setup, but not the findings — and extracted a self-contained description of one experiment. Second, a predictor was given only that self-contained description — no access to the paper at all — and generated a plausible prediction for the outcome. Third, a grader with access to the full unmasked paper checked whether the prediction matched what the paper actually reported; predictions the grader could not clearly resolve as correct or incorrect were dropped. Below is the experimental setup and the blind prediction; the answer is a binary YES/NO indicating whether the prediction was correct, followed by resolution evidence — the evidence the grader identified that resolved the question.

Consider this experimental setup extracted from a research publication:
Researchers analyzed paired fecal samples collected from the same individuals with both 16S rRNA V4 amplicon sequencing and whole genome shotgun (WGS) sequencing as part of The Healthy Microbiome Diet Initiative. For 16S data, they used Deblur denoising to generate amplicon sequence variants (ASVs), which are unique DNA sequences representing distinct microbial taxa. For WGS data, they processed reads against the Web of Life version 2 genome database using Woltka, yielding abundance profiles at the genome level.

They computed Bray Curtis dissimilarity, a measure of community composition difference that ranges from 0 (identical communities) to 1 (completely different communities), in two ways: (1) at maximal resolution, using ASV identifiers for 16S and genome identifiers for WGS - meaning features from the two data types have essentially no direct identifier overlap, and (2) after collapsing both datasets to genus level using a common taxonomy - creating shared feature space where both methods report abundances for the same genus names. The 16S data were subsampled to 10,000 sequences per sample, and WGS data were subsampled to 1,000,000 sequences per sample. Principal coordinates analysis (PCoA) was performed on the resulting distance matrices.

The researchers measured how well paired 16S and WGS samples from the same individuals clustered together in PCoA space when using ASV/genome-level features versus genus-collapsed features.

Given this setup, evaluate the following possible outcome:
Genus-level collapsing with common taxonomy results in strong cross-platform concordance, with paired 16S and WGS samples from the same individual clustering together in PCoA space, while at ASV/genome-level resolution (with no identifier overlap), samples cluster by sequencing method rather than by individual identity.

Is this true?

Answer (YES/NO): NO